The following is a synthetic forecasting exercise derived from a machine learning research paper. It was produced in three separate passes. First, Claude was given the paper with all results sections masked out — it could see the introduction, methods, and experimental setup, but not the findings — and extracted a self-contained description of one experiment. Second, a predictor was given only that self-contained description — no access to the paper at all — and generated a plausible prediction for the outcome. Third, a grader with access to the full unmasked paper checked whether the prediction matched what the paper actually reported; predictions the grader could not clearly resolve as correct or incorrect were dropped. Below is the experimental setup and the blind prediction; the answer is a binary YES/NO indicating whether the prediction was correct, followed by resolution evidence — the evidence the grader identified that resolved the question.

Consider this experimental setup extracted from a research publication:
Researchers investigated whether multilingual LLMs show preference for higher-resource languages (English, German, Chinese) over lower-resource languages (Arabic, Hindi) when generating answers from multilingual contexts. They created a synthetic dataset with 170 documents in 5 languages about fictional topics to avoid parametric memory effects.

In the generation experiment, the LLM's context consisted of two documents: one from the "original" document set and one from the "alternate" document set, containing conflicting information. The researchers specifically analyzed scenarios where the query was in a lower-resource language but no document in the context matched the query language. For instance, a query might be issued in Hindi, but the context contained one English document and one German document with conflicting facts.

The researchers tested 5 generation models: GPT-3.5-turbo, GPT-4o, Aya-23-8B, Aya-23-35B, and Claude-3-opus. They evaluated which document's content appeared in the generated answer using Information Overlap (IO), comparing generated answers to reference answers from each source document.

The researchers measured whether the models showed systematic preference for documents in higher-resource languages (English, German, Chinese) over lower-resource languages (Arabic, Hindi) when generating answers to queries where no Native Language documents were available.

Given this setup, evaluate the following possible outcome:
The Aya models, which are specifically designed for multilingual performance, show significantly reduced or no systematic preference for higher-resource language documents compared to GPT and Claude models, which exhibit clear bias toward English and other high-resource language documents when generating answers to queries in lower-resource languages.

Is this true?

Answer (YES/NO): NO